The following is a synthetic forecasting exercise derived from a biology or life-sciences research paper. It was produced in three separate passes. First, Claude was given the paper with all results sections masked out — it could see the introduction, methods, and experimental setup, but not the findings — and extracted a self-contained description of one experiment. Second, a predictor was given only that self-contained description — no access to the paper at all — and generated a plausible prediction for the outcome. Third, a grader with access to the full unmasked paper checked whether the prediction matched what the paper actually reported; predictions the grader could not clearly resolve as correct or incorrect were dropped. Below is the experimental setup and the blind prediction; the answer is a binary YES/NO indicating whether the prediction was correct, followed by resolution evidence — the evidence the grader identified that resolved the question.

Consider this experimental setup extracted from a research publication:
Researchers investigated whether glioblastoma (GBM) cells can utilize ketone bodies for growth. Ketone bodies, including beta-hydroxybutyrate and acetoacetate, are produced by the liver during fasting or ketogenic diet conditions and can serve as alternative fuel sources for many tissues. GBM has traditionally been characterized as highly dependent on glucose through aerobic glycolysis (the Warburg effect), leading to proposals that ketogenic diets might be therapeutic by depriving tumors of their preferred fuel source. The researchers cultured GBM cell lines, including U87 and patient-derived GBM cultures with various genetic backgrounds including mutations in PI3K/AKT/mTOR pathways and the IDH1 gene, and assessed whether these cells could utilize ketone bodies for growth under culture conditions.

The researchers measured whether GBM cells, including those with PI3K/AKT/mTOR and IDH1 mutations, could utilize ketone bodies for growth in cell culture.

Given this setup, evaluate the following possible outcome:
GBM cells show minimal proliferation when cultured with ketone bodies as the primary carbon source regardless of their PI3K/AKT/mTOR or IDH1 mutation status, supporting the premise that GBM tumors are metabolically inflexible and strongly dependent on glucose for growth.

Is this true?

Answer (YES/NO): NO